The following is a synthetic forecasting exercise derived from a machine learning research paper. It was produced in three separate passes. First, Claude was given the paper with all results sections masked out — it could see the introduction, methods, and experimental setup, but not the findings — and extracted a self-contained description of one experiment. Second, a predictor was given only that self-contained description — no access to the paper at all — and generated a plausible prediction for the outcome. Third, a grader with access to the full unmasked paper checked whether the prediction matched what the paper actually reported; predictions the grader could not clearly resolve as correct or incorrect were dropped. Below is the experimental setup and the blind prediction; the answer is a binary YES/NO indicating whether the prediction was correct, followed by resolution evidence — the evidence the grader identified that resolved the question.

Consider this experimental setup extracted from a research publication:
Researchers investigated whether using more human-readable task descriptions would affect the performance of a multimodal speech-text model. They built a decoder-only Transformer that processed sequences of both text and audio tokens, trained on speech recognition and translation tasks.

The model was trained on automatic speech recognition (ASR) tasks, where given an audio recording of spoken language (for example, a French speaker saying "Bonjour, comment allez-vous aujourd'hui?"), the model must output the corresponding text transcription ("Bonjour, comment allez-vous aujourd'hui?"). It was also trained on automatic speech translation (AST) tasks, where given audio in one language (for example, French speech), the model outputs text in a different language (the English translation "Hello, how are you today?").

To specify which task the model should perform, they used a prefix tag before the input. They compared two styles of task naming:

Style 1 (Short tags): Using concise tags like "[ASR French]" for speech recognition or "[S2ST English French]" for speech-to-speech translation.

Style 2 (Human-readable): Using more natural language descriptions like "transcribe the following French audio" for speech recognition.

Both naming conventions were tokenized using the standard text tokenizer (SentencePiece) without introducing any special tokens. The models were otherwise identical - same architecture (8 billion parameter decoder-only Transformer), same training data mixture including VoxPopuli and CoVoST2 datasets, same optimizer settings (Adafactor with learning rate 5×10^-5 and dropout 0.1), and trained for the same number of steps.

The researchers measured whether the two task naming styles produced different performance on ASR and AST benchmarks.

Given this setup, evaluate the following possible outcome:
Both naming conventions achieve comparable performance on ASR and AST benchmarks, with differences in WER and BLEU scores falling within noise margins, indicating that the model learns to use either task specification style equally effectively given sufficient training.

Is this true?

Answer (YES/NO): YES